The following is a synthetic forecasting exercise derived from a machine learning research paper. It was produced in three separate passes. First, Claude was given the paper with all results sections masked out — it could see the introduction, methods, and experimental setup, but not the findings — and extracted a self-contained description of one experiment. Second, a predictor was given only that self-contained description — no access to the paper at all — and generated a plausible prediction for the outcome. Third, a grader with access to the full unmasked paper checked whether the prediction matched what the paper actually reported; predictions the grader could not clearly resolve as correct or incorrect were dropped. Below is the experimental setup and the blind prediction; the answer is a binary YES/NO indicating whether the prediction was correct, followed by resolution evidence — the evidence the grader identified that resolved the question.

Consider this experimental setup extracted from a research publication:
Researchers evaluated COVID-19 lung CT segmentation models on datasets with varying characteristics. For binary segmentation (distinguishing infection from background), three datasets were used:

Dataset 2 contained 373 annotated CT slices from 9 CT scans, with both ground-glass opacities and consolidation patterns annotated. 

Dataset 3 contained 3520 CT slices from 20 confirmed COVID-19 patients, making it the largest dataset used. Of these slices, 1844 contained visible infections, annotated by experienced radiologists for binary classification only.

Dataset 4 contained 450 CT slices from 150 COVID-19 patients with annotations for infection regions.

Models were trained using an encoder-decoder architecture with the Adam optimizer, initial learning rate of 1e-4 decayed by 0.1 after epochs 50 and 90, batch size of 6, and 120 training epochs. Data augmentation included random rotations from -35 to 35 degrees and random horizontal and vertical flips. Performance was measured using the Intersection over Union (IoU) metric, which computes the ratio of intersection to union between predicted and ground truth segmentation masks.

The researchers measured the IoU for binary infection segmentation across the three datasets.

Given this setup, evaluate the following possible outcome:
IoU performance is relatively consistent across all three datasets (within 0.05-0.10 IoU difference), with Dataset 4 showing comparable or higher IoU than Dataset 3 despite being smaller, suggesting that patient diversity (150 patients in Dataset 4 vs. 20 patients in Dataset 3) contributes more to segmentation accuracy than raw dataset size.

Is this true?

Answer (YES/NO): NO